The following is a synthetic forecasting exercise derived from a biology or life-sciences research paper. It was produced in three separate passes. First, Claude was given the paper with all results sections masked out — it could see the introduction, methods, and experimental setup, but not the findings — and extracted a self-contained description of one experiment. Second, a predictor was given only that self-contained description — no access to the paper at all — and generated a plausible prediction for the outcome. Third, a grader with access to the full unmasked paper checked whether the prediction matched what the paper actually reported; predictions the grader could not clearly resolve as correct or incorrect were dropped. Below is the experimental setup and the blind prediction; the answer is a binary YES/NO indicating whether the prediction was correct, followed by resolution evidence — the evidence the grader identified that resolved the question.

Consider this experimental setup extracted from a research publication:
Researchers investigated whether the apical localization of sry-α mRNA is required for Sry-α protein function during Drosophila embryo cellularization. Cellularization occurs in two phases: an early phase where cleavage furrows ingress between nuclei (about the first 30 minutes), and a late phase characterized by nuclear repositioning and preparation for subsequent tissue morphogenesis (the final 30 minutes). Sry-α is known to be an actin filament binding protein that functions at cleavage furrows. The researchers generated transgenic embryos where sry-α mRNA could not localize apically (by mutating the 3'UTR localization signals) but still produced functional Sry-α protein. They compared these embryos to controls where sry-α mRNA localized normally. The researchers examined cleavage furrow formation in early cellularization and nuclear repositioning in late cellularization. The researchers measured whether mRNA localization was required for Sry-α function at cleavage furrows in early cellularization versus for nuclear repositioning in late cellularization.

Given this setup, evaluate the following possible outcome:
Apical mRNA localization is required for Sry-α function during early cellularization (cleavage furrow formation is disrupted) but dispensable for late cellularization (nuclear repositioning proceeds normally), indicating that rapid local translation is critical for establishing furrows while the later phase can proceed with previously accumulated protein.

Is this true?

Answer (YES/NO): NO